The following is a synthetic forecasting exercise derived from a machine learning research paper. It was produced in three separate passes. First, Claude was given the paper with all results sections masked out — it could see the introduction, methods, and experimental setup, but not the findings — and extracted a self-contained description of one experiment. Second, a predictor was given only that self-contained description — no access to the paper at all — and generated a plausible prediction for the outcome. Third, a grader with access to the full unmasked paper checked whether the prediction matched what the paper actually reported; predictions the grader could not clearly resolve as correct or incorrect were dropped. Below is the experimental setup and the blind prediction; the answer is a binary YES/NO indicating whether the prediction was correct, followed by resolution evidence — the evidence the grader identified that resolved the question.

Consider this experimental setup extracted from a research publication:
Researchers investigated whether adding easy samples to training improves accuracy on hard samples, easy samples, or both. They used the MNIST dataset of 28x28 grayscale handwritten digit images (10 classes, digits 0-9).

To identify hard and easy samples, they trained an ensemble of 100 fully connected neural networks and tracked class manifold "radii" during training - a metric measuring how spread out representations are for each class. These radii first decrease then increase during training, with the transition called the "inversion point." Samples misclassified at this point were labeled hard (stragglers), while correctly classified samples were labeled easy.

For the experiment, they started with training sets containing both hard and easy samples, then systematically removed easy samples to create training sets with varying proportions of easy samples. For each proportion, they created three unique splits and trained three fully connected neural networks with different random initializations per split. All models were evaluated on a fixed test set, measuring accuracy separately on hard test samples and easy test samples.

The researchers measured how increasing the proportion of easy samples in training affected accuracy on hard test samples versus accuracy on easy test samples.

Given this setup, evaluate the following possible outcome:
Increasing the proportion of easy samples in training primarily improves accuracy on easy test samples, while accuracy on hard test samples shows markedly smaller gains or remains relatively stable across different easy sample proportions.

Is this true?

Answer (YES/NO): NO